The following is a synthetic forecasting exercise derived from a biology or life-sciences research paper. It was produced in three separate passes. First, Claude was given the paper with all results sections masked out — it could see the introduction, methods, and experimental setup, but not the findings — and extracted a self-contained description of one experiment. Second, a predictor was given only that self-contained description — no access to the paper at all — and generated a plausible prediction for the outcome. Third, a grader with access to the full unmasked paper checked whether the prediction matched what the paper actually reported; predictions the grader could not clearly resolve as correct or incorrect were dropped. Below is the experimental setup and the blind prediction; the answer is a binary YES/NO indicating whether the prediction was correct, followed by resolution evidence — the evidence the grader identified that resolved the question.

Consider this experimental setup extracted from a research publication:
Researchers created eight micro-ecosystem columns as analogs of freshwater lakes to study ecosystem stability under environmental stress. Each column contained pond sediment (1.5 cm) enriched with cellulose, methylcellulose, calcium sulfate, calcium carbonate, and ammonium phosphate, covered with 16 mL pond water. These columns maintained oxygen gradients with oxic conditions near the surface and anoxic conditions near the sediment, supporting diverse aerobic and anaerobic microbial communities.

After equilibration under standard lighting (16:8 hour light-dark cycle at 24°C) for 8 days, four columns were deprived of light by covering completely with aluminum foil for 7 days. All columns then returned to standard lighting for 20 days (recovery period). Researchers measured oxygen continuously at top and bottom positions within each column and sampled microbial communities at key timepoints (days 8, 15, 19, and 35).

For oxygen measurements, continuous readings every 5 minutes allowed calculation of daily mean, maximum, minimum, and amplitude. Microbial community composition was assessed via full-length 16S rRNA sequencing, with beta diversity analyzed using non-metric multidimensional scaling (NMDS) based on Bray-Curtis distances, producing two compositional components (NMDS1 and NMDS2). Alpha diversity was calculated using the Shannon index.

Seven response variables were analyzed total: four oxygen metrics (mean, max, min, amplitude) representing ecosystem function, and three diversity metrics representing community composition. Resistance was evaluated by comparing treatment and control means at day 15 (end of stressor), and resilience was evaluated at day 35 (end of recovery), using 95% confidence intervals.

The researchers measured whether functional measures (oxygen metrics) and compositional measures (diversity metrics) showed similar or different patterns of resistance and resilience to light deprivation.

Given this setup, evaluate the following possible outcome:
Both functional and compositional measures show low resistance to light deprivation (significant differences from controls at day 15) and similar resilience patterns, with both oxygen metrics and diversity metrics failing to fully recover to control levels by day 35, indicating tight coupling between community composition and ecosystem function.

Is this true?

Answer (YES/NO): NO